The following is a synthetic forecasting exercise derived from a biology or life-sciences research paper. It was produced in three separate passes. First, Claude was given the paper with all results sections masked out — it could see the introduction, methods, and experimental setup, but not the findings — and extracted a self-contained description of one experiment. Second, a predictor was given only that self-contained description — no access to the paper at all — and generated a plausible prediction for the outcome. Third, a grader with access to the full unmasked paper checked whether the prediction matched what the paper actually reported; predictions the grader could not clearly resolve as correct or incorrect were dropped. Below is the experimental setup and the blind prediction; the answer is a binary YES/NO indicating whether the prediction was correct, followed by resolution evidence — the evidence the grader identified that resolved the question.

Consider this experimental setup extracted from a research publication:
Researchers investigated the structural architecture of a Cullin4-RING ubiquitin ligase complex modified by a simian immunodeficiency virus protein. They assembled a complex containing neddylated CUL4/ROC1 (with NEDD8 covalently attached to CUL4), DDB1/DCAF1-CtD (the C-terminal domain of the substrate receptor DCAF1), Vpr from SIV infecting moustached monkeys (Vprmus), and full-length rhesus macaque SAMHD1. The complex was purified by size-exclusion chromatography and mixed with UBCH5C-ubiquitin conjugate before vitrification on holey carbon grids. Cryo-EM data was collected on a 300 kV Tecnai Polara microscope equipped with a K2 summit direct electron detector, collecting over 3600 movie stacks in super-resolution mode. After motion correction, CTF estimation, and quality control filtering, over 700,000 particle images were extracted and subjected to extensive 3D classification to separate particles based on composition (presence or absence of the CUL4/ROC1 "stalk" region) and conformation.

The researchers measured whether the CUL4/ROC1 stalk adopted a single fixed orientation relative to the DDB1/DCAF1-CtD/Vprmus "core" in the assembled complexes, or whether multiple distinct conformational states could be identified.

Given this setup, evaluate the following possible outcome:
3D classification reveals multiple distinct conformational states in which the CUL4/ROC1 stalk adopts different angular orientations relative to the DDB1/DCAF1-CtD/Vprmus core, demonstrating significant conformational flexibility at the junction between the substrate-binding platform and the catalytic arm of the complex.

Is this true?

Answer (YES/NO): YES